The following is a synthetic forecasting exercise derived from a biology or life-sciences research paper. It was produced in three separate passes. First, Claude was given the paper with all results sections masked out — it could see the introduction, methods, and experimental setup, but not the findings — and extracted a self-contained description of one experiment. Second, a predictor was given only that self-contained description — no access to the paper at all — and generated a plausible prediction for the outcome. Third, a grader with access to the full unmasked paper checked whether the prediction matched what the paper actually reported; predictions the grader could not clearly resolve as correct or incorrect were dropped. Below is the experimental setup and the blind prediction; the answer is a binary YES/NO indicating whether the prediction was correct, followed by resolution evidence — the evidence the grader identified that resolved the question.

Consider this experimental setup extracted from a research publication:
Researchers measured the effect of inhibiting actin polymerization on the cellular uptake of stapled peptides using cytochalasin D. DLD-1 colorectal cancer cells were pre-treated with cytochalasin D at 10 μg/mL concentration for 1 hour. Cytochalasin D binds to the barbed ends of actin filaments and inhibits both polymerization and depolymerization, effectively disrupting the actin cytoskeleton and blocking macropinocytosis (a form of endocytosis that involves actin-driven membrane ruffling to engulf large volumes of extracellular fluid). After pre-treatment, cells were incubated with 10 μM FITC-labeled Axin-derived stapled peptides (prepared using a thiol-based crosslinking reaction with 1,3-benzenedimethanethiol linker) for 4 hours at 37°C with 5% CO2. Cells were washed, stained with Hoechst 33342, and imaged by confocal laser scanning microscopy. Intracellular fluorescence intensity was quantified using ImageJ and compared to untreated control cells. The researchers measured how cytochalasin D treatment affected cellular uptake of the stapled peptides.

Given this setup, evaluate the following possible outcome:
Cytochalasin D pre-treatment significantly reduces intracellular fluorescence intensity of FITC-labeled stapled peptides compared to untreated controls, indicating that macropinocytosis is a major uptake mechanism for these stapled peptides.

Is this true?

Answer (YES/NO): NO